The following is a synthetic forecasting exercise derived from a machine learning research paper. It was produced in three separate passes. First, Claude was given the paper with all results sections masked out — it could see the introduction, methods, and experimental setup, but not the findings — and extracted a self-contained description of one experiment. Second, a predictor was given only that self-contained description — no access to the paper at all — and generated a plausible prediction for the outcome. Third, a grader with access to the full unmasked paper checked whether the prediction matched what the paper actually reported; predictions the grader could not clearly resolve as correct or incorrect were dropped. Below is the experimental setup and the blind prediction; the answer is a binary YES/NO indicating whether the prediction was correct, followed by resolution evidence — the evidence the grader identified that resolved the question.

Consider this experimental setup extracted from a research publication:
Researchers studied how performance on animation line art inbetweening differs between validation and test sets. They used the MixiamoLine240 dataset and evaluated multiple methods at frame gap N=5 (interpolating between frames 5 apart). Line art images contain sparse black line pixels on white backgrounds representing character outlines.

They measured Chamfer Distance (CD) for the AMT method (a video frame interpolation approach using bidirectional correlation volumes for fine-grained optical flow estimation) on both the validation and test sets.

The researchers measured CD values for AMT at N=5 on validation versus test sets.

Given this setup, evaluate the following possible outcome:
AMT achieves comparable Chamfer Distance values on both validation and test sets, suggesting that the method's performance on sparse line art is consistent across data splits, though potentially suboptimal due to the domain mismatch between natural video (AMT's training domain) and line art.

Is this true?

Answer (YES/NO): NO